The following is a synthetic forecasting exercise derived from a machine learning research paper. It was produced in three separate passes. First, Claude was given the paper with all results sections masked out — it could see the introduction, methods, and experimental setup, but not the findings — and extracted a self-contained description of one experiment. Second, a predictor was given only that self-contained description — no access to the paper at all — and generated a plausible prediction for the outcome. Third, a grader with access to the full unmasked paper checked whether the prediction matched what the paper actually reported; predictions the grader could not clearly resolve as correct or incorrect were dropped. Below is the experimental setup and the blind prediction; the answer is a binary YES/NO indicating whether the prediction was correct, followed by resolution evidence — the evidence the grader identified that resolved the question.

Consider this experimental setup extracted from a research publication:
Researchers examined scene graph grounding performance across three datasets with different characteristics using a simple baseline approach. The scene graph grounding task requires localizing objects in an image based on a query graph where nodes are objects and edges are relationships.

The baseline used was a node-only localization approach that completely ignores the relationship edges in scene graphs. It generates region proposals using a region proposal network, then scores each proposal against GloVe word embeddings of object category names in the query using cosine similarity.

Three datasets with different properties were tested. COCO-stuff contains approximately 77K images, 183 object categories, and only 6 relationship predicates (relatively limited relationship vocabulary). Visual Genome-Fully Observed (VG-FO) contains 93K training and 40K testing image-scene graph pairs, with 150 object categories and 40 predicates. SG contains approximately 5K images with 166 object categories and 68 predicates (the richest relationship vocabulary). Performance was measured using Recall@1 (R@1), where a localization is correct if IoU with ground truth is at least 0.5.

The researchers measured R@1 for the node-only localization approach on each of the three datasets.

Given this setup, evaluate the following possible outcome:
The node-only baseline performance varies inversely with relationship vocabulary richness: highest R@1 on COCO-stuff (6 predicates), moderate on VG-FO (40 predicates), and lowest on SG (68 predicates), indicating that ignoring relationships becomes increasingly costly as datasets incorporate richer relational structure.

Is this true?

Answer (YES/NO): NO